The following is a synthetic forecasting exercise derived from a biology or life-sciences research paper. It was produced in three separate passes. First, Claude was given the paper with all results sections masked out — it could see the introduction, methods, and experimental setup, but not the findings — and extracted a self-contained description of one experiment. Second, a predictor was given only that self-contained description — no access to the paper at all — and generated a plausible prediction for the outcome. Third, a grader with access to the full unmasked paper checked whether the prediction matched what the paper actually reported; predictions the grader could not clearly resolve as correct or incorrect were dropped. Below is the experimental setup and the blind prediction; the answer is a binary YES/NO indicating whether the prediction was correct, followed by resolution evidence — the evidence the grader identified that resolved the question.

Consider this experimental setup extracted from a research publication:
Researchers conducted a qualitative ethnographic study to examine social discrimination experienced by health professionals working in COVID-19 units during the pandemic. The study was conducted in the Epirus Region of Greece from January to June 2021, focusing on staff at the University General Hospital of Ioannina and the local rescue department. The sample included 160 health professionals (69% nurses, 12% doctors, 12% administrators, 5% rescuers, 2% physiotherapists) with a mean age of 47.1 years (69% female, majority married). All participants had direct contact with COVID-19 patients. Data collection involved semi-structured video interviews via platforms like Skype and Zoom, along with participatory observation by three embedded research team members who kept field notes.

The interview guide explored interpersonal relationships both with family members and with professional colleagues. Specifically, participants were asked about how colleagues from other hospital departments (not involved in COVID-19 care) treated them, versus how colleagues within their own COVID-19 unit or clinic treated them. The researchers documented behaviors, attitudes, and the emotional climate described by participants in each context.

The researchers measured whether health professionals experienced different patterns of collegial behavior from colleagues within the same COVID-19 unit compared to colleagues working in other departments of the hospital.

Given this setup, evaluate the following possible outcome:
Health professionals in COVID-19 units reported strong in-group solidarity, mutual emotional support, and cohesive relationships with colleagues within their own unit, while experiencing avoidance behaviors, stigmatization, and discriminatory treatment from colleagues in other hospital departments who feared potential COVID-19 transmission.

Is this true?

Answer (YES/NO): YES